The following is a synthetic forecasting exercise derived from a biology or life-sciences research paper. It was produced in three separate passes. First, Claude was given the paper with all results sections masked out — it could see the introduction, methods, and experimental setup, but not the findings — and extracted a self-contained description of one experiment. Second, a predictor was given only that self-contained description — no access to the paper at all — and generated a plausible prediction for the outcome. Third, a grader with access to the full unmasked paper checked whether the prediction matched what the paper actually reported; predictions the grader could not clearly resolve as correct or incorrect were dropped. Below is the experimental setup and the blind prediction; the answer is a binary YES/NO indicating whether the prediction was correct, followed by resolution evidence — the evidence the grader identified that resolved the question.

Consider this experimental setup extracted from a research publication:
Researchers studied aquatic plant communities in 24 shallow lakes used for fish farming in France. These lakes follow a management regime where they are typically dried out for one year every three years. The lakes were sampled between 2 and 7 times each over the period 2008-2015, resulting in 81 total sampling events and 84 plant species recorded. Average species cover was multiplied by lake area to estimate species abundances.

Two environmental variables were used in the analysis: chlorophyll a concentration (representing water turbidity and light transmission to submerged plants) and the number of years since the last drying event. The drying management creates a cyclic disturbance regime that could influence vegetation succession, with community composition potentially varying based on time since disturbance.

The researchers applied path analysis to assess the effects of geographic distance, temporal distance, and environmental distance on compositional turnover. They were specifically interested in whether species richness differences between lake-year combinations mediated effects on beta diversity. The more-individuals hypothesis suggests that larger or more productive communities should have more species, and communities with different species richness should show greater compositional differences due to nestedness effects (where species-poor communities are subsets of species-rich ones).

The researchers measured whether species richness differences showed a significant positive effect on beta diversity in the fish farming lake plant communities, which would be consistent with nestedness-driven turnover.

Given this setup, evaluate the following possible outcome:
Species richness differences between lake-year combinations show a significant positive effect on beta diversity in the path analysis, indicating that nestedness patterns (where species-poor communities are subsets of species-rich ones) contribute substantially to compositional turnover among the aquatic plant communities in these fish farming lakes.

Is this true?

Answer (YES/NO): YES